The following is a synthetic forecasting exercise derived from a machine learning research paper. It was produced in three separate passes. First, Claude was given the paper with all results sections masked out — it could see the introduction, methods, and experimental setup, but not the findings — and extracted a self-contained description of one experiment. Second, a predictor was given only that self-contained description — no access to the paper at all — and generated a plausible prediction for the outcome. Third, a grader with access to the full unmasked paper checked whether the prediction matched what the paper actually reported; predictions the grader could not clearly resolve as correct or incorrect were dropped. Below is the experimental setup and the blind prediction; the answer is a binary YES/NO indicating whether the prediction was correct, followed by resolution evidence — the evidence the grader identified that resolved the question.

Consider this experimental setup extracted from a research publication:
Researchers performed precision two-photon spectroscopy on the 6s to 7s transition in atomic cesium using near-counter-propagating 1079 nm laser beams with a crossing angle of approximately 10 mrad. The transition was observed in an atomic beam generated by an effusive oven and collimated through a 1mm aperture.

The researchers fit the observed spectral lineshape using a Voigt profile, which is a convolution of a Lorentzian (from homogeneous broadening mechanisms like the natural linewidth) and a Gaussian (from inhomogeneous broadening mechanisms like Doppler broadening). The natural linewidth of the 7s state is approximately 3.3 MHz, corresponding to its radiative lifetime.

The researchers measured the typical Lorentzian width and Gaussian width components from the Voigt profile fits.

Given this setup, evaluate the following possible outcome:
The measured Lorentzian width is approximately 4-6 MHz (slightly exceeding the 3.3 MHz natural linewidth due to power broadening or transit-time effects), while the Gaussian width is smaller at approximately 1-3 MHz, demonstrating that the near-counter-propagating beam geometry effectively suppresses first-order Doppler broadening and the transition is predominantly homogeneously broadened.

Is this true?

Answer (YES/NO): NO